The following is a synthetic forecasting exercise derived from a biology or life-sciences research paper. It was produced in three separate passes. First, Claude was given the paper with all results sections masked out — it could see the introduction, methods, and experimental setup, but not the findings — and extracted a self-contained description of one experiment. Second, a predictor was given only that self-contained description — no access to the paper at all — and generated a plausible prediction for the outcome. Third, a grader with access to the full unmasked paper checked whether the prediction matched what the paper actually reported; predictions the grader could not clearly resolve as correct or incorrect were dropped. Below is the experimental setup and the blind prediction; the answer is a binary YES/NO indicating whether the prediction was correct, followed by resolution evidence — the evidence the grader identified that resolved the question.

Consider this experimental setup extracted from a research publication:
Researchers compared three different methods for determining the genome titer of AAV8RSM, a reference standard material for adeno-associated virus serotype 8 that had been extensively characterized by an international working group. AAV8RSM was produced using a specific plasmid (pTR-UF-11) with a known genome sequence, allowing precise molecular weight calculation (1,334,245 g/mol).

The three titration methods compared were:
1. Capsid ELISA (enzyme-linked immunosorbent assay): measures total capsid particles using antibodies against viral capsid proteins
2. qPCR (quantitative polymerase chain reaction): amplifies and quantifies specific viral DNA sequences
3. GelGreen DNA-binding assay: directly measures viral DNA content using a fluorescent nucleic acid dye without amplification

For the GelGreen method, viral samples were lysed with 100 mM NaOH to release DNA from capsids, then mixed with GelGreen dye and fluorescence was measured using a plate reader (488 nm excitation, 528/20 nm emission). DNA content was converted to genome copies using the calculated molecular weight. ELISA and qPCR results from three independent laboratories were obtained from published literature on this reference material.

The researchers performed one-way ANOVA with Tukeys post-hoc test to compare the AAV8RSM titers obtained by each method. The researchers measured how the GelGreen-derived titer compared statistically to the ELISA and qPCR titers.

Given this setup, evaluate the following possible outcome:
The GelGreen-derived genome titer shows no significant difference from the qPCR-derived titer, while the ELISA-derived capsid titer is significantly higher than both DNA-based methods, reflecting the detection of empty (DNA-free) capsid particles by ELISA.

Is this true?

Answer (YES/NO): NO